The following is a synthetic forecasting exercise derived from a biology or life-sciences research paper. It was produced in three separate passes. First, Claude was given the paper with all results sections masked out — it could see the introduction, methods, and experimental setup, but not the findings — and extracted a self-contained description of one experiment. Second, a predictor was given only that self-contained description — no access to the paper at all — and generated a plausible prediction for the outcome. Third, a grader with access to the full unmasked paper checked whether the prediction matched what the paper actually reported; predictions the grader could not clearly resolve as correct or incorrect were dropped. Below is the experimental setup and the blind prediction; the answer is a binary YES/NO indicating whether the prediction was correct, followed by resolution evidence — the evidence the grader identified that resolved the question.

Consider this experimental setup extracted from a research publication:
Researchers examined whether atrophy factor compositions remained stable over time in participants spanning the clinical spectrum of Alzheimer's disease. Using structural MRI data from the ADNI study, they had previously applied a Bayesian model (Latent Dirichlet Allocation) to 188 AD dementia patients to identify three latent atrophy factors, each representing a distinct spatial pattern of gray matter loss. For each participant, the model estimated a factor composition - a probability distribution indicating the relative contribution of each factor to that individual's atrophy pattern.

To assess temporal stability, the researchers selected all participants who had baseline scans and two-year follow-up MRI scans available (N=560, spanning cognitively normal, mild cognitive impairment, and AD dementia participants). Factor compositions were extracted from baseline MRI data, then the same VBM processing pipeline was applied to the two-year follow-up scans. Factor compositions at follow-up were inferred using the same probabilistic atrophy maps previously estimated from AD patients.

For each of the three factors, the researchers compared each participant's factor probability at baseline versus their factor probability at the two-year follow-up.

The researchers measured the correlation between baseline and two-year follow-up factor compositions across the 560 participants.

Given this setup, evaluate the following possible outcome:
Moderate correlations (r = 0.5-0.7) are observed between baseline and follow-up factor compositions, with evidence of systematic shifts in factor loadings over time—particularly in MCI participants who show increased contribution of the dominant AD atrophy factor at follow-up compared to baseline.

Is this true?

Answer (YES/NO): NO